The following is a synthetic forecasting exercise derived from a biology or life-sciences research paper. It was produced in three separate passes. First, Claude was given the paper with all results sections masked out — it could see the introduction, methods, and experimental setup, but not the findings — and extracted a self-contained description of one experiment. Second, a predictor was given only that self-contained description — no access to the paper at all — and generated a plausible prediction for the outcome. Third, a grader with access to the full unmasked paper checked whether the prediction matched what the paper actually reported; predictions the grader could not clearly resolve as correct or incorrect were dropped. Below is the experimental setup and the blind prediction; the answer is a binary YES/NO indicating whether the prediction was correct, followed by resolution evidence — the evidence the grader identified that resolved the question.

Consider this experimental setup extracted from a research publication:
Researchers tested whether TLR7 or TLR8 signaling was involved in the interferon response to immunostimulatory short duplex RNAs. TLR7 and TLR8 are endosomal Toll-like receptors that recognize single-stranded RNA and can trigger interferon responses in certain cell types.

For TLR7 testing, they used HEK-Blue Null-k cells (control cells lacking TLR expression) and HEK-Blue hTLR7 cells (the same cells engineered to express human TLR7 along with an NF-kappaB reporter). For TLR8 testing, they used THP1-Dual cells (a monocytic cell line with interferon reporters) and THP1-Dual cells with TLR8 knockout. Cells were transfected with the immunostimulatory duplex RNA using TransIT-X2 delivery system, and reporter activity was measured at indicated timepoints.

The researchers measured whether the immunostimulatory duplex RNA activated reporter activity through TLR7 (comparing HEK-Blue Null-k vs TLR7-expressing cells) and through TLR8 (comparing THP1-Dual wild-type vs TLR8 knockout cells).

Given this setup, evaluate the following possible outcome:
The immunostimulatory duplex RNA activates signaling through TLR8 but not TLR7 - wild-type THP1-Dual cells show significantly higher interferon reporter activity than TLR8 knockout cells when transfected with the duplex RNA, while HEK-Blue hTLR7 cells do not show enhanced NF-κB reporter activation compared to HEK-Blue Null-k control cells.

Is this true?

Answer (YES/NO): NO